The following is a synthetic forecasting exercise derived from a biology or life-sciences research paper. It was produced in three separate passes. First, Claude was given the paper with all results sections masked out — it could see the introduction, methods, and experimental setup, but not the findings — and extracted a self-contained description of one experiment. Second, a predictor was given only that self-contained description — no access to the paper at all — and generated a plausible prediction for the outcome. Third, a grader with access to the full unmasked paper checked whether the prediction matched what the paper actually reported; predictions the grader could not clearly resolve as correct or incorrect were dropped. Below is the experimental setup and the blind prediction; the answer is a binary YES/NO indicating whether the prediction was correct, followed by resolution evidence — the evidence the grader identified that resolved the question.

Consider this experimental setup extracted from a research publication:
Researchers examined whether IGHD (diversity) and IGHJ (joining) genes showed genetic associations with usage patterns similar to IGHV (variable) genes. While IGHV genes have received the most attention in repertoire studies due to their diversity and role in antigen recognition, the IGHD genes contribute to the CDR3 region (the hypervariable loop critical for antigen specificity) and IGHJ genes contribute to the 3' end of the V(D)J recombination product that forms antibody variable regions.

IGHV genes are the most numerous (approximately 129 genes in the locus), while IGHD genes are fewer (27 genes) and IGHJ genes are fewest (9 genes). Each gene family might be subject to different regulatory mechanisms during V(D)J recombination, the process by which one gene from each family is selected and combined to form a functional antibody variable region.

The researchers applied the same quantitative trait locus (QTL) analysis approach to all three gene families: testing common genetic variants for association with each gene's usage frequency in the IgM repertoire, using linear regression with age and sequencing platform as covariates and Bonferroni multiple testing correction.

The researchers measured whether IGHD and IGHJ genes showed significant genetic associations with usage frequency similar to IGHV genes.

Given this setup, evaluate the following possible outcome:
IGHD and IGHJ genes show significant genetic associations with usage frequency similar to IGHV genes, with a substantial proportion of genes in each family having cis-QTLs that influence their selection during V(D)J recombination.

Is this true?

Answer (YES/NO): NO